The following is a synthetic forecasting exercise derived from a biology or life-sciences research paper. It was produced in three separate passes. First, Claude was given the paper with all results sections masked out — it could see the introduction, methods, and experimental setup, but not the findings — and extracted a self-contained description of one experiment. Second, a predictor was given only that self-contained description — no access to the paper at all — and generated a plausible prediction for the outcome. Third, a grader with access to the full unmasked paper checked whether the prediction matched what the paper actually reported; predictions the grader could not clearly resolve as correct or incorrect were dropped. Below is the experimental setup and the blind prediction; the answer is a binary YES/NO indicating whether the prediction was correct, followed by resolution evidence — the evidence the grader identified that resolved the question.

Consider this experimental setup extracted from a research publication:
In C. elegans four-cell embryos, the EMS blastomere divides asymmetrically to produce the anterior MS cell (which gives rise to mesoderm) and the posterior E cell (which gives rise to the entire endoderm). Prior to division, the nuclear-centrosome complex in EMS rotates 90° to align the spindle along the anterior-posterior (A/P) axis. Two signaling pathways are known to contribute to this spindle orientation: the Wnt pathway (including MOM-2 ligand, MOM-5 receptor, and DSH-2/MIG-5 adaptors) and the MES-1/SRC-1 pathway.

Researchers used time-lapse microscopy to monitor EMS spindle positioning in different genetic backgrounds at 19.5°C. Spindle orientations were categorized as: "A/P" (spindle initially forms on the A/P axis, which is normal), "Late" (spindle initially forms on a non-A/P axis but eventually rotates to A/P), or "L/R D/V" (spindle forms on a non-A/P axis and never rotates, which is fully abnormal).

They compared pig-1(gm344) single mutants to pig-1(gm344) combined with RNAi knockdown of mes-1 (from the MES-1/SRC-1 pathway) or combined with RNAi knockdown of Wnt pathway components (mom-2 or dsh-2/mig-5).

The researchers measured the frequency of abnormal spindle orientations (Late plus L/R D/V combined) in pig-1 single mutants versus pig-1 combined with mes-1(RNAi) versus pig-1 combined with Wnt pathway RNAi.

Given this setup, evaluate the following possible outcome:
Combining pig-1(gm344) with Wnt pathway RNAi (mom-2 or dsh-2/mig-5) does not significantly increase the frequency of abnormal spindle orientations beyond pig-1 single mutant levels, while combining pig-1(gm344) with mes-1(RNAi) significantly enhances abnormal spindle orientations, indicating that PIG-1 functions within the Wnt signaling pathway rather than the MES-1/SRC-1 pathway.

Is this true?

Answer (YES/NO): NO